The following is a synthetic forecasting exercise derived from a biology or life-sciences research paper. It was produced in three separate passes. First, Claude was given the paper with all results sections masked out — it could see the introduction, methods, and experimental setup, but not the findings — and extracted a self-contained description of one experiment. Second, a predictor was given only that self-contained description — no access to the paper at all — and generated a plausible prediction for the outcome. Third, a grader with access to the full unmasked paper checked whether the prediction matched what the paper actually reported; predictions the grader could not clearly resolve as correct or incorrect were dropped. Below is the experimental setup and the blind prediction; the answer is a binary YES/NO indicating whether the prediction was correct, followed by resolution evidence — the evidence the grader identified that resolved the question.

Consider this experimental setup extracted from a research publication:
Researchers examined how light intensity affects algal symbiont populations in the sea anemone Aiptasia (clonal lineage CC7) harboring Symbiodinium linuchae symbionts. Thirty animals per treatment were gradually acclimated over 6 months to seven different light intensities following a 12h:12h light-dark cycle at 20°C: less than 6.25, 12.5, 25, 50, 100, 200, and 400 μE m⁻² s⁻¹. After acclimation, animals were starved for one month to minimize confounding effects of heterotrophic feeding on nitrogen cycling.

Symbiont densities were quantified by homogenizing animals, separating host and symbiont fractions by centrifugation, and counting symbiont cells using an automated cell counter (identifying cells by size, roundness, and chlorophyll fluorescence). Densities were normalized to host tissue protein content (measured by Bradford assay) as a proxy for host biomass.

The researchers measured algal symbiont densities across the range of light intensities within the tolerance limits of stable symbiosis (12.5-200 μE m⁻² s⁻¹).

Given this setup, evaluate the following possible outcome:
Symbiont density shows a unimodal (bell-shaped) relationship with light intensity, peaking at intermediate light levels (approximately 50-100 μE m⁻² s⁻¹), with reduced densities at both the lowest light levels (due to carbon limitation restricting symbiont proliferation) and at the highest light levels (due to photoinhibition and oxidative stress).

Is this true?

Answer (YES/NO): NO